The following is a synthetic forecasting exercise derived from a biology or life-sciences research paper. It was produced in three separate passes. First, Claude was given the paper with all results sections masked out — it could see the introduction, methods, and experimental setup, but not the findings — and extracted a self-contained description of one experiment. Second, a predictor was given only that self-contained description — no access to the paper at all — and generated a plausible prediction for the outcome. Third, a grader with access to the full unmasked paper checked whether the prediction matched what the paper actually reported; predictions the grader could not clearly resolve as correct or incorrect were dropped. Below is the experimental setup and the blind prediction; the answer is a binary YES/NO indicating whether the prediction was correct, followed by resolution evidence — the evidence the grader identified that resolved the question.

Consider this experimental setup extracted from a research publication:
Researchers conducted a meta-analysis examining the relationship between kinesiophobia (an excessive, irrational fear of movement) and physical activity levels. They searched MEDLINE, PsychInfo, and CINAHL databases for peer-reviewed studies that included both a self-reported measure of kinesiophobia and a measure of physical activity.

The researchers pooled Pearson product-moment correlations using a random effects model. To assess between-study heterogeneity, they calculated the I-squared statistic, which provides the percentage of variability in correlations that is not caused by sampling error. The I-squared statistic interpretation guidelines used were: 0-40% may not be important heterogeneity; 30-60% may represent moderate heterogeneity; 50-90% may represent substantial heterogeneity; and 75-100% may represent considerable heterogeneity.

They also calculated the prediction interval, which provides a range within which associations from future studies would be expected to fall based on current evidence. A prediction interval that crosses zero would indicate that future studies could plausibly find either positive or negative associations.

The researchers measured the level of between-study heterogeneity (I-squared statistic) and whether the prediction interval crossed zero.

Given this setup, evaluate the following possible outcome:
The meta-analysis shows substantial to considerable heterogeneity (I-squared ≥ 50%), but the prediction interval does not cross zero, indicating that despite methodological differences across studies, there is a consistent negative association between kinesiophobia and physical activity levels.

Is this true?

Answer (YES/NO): NO